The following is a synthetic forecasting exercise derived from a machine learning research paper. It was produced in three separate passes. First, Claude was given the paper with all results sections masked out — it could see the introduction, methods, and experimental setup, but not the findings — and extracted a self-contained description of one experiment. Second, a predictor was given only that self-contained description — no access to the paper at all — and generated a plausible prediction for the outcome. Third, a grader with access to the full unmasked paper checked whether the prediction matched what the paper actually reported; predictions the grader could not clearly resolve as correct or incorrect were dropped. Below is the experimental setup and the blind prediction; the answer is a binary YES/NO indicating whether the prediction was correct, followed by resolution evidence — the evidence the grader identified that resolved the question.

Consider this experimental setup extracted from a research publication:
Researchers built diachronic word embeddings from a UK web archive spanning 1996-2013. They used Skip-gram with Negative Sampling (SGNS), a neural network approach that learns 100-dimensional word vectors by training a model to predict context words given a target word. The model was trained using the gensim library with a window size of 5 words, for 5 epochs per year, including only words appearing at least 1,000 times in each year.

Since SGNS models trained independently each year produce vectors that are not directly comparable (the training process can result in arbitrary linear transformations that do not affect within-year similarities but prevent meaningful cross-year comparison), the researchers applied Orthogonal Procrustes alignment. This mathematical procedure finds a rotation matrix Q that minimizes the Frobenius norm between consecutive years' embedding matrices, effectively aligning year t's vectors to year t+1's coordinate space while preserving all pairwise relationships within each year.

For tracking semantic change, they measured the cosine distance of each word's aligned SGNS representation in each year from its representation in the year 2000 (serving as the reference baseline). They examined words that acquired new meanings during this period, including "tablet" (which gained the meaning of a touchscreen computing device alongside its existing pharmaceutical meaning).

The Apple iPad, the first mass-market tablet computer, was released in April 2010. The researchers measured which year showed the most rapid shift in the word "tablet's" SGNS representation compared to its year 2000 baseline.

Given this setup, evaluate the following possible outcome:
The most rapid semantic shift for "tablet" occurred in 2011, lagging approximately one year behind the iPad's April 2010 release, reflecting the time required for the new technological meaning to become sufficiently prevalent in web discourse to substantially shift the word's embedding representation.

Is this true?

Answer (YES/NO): NO